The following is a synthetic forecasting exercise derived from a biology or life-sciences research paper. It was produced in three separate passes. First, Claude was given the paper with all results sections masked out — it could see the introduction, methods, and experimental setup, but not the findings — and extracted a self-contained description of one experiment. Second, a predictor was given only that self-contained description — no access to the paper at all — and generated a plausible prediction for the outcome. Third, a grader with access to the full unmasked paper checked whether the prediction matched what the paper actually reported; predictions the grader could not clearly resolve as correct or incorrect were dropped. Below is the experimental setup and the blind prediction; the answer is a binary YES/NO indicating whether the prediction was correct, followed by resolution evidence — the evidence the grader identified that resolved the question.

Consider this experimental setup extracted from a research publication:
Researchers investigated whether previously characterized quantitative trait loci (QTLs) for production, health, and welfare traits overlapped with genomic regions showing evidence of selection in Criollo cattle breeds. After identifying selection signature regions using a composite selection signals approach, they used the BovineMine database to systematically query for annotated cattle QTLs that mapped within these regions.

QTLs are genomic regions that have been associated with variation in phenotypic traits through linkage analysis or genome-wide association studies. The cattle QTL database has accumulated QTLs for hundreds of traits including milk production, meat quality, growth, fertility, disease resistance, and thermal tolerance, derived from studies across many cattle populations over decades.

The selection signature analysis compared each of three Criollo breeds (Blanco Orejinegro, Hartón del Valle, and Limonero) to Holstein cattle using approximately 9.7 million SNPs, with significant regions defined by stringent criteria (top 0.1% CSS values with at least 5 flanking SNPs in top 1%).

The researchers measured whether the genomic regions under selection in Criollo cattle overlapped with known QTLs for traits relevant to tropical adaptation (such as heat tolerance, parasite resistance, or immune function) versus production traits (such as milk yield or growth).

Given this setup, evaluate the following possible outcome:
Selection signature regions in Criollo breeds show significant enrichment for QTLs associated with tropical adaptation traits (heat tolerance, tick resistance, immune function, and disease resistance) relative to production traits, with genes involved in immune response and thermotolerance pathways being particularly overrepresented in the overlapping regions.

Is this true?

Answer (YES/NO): NO